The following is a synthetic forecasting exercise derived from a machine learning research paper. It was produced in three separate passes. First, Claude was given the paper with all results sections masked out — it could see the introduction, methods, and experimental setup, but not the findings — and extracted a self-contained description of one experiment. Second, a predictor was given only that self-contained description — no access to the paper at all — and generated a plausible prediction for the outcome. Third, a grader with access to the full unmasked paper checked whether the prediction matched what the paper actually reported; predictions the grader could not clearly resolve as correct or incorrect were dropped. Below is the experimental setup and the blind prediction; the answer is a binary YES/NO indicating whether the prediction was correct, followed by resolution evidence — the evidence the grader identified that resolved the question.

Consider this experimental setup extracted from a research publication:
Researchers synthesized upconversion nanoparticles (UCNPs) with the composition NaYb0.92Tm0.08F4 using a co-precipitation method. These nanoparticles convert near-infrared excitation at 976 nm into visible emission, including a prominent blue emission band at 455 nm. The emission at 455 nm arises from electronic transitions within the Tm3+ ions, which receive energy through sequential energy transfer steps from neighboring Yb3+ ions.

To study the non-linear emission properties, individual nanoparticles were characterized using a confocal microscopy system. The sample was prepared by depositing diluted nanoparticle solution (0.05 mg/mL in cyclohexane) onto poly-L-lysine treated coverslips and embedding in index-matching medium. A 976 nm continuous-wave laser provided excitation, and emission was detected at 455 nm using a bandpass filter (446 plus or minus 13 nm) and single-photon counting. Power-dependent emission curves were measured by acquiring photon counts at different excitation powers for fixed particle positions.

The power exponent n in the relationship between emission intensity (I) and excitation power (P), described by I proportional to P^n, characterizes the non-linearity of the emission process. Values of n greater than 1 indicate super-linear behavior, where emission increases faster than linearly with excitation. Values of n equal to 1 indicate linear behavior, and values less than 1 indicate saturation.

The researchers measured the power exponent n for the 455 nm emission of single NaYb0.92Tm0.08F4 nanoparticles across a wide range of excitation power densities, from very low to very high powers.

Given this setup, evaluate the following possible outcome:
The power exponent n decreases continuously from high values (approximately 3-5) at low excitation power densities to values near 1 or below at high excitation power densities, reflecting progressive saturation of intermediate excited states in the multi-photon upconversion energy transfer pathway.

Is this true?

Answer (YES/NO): YES